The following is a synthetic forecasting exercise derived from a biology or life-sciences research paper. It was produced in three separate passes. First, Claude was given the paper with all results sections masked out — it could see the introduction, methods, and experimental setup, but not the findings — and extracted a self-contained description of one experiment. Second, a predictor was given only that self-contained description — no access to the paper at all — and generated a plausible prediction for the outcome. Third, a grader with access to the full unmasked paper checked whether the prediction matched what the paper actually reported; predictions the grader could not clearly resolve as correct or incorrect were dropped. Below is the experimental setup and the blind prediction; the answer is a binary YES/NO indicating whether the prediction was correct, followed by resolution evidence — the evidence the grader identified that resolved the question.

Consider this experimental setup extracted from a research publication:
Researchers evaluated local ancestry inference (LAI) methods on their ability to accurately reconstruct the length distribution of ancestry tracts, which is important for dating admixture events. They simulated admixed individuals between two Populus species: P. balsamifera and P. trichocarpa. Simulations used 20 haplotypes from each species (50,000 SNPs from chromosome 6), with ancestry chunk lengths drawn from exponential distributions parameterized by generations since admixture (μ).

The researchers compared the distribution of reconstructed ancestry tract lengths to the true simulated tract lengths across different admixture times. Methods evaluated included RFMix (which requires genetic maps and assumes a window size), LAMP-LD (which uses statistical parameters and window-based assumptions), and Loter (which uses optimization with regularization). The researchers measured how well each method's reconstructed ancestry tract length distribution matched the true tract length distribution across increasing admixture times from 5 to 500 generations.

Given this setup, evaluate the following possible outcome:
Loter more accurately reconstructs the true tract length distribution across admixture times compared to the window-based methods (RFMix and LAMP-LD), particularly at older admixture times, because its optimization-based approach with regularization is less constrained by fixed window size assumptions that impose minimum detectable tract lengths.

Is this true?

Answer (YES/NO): NO